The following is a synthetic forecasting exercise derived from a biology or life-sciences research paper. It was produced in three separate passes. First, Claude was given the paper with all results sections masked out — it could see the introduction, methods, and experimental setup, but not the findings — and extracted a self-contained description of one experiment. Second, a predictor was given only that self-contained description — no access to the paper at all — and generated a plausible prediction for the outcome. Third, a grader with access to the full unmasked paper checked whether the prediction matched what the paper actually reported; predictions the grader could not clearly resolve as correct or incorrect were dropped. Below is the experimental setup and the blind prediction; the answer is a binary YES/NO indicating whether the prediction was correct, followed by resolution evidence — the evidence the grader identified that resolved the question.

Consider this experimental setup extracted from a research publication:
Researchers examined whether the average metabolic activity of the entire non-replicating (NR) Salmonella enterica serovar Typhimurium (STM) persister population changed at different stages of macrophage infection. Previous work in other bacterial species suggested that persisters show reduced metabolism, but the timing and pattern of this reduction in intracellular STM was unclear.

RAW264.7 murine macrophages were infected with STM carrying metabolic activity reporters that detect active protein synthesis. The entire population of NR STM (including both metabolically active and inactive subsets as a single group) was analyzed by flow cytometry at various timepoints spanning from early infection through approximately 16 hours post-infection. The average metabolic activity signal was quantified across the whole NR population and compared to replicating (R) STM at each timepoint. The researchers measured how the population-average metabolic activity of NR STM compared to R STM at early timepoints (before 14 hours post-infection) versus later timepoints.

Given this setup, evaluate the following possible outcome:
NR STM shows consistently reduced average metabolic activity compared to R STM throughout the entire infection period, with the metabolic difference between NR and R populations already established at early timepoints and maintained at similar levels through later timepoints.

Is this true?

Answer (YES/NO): NO